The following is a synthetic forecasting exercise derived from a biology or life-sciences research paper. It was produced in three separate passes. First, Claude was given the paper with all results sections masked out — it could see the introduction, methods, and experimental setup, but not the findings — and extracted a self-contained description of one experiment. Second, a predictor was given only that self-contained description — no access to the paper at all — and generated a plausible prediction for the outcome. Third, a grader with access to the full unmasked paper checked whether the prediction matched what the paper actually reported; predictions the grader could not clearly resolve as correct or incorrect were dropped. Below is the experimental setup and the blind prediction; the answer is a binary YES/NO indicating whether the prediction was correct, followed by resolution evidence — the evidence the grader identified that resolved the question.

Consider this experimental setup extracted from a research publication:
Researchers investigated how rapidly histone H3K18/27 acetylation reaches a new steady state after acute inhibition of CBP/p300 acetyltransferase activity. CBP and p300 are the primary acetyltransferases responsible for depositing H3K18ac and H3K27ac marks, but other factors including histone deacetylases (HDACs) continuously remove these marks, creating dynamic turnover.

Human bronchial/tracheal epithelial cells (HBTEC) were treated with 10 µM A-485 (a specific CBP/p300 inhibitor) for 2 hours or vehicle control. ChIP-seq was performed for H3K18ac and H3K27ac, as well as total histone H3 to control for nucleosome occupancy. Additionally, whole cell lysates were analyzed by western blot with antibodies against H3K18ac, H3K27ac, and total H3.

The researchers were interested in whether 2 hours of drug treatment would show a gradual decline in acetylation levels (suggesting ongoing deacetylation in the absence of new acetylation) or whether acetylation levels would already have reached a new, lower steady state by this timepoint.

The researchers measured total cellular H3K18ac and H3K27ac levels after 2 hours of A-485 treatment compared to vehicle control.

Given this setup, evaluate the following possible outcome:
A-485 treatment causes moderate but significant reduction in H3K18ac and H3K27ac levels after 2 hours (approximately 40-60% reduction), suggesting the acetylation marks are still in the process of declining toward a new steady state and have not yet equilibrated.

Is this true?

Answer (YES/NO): NO